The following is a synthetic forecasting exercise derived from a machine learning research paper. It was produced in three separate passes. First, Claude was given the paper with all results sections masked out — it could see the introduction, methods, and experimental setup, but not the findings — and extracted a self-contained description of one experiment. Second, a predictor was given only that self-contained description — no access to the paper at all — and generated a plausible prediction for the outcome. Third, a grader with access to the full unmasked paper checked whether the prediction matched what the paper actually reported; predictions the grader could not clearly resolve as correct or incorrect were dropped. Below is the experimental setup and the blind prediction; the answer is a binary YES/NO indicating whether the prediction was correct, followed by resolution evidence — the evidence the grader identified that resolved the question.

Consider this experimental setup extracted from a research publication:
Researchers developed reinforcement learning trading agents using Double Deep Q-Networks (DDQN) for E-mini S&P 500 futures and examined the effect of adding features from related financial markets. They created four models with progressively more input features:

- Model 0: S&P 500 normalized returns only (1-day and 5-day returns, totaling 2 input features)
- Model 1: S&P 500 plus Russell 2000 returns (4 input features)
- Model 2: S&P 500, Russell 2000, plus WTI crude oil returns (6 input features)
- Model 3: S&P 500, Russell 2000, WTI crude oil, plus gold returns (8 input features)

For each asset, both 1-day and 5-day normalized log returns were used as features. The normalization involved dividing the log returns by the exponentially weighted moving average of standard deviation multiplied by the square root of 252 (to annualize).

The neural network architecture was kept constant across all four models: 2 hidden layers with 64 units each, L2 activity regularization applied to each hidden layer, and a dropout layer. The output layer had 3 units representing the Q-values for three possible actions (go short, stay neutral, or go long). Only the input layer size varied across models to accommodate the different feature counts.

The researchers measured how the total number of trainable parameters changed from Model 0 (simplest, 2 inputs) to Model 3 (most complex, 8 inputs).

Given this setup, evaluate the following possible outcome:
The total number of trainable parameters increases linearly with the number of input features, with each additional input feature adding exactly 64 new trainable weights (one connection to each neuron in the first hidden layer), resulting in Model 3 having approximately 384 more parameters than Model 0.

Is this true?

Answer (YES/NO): YES